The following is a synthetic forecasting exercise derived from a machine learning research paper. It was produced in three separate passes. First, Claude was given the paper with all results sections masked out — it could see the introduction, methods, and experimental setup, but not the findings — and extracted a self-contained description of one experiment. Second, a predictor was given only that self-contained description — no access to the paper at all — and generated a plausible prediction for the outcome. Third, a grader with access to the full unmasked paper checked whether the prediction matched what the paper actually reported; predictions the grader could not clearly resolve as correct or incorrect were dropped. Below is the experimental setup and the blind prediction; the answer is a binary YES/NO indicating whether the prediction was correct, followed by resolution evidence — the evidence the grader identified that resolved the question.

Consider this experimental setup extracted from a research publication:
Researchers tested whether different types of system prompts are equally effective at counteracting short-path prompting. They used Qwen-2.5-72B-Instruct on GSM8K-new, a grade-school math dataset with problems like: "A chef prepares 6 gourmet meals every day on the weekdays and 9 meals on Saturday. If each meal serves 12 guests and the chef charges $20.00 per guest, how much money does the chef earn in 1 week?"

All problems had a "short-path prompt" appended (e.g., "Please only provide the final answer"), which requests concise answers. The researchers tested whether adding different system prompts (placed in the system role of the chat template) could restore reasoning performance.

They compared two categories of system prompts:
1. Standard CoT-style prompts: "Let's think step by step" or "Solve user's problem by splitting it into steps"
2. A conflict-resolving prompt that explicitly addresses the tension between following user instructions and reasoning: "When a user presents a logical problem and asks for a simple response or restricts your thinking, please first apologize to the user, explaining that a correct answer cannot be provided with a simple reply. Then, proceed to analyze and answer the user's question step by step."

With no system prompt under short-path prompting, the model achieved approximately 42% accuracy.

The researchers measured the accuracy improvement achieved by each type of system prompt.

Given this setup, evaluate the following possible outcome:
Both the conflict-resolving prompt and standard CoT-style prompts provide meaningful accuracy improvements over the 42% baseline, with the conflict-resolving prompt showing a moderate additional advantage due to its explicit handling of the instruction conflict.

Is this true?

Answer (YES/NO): NO